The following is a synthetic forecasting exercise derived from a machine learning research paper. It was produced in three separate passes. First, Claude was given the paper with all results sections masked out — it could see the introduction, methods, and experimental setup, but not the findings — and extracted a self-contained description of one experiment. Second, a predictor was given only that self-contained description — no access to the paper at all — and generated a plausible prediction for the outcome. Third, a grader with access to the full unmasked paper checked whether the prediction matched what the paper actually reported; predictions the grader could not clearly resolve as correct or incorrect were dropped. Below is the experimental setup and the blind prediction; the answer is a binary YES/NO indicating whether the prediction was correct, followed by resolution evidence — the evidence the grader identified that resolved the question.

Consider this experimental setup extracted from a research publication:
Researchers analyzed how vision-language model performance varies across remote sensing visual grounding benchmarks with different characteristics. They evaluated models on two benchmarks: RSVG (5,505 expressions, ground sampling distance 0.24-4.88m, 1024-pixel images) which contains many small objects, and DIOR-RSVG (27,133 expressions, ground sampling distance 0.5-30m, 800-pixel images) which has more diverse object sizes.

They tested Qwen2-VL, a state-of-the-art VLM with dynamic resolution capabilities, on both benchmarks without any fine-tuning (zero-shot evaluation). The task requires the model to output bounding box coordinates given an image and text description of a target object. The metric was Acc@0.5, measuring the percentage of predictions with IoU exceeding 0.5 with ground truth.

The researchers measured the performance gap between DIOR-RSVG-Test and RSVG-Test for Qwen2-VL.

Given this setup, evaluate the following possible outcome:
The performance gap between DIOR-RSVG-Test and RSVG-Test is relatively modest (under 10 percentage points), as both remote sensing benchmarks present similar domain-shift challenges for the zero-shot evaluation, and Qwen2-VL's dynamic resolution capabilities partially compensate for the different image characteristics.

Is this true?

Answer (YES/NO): NO